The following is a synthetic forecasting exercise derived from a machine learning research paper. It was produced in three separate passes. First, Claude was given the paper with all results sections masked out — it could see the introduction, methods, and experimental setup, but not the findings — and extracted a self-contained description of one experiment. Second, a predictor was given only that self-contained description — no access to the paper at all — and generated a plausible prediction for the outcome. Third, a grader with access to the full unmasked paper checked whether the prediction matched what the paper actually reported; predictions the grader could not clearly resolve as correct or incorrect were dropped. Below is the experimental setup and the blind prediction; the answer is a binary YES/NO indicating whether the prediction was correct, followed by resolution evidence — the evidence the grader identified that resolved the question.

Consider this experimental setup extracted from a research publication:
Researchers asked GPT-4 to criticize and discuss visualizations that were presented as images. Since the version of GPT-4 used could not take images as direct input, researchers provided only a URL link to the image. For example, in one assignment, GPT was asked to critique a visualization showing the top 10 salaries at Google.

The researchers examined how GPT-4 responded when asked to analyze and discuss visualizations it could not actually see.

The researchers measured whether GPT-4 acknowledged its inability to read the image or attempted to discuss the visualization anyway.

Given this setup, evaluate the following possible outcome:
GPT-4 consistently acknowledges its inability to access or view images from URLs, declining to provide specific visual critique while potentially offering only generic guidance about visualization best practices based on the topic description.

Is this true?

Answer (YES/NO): NO